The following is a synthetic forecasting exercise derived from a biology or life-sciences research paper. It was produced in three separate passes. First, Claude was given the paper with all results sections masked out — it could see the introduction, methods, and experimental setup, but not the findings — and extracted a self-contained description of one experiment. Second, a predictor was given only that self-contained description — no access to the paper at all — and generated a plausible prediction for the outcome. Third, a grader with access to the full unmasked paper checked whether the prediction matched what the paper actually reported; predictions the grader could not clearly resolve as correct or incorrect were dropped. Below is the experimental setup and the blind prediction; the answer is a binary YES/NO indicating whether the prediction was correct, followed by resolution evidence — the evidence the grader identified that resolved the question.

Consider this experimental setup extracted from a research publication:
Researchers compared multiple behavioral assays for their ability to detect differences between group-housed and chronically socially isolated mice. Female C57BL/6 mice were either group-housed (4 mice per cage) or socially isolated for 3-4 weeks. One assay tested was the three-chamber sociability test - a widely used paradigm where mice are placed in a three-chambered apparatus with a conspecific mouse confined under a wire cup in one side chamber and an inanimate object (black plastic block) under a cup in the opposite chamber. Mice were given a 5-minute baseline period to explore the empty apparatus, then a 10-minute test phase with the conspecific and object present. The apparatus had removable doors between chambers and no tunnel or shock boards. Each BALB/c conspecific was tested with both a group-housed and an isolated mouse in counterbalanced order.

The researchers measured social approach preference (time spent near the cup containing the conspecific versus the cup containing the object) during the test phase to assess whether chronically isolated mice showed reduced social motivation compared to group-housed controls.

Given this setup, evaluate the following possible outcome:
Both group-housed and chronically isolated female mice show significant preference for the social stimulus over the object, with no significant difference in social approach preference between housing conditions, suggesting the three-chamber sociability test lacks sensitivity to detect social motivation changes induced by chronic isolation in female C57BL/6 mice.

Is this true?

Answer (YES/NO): NO